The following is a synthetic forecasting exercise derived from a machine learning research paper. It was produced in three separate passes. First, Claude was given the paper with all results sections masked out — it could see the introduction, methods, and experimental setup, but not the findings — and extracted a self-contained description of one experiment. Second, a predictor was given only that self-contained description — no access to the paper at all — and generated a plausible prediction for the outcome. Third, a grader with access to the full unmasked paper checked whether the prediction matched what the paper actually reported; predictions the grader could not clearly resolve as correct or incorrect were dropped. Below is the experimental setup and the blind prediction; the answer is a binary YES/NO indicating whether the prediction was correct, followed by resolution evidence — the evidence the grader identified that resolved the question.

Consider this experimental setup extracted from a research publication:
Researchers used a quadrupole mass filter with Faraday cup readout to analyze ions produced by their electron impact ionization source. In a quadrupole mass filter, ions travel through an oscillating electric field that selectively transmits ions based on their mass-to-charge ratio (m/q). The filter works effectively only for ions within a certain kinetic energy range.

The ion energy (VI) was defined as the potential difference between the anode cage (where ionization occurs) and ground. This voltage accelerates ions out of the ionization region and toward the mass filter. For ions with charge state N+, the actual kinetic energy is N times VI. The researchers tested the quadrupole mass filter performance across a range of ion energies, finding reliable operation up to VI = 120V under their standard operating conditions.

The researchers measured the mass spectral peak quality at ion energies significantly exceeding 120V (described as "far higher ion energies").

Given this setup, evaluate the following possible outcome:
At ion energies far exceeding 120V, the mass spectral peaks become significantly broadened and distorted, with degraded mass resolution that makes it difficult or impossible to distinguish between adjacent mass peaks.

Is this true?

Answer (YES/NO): YES